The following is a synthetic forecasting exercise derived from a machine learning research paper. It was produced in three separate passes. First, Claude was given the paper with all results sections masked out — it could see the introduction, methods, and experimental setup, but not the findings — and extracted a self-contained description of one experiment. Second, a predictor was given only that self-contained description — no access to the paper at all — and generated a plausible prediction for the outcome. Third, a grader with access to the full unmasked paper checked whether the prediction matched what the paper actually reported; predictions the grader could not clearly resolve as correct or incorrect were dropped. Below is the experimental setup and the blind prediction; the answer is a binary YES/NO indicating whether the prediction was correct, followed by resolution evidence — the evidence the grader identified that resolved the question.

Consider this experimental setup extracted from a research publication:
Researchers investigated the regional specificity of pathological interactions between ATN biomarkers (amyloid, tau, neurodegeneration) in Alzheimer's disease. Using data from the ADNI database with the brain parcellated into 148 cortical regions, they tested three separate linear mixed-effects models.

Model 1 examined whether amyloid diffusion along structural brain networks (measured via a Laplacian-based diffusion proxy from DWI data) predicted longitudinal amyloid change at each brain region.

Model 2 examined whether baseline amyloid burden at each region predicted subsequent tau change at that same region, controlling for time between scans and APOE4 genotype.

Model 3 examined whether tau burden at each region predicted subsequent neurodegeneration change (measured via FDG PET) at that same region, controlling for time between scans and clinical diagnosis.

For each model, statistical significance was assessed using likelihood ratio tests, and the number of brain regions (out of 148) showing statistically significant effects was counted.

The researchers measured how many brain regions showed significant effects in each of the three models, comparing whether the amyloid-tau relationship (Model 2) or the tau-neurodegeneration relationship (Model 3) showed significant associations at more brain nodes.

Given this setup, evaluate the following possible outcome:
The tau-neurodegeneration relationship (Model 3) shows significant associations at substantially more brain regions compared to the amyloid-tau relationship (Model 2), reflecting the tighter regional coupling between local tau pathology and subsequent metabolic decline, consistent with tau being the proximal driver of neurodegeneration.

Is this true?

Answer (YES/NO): NO